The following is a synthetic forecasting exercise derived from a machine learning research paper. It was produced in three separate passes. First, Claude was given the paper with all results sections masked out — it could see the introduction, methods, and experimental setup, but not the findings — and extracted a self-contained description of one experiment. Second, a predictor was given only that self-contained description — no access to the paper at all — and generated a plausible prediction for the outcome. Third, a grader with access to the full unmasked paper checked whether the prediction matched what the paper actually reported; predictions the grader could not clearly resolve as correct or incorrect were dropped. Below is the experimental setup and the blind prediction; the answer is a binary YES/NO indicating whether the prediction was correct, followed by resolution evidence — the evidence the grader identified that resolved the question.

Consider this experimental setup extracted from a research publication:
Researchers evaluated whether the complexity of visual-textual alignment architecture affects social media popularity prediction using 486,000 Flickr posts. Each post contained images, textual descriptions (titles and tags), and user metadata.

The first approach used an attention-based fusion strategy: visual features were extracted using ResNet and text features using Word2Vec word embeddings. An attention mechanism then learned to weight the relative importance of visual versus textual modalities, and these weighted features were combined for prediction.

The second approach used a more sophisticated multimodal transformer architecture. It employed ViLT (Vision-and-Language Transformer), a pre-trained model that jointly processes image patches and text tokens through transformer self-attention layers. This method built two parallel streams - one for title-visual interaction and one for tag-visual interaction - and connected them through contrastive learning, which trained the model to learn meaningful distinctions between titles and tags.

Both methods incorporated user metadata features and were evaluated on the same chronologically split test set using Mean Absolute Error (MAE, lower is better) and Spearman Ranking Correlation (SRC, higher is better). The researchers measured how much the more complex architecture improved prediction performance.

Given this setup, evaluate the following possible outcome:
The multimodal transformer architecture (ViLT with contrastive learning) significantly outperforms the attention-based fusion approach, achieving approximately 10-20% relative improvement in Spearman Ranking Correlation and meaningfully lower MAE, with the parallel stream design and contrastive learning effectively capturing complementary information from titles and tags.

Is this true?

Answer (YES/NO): YES